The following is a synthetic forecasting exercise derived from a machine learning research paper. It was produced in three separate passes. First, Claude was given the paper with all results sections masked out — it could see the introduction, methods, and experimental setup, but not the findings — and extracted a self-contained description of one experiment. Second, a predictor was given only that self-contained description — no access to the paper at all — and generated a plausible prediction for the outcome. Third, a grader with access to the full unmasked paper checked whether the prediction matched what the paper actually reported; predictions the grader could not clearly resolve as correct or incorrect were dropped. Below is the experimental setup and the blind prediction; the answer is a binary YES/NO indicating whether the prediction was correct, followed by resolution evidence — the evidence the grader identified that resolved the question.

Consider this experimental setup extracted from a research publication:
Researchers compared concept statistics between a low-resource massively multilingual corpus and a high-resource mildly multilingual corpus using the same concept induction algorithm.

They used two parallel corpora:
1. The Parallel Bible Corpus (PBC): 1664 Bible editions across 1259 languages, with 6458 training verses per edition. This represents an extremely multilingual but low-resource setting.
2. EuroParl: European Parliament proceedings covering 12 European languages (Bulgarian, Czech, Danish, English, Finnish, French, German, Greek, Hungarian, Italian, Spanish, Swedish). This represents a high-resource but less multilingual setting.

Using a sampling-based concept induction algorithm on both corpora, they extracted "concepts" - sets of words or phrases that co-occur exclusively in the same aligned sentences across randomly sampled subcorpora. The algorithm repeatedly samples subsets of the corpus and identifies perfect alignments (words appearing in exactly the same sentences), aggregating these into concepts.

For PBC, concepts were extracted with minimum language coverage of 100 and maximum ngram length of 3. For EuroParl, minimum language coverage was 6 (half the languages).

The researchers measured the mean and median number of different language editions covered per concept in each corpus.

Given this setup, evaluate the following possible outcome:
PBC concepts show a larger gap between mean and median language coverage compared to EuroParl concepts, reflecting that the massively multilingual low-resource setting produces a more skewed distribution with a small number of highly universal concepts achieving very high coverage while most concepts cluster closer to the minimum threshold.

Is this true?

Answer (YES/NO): YES